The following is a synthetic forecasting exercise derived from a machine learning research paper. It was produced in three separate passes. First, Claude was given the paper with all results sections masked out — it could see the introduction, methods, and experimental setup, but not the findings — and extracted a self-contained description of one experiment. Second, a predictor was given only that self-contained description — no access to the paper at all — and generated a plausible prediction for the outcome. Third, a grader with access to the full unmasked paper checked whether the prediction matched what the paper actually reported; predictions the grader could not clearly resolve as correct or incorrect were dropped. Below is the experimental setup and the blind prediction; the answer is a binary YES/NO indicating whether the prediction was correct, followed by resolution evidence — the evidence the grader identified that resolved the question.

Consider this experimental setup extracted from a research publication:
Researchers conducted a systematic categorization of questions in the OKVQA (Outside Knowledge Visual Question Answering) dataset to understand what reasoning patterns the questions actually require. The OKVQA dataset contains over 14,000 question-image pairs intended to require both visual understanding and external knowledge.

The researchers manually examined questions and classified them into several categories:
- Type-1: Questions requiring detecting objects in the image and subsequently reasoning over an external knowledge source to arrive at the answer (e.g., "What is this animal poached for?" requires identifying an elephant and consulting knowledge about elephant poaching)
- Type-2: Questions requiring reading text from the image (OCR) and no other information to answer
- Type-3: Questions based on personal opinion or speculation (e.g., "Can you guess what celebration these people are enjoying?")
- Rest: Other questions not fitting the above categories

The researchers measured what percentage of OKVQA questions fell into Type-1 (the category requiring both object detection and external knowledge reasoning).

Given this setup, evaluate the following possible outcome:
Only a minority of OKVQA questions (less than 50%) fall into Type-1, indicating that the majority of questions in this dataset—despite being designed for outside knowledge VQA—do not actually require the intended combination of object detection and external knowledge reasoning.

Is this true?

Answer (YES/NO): YES